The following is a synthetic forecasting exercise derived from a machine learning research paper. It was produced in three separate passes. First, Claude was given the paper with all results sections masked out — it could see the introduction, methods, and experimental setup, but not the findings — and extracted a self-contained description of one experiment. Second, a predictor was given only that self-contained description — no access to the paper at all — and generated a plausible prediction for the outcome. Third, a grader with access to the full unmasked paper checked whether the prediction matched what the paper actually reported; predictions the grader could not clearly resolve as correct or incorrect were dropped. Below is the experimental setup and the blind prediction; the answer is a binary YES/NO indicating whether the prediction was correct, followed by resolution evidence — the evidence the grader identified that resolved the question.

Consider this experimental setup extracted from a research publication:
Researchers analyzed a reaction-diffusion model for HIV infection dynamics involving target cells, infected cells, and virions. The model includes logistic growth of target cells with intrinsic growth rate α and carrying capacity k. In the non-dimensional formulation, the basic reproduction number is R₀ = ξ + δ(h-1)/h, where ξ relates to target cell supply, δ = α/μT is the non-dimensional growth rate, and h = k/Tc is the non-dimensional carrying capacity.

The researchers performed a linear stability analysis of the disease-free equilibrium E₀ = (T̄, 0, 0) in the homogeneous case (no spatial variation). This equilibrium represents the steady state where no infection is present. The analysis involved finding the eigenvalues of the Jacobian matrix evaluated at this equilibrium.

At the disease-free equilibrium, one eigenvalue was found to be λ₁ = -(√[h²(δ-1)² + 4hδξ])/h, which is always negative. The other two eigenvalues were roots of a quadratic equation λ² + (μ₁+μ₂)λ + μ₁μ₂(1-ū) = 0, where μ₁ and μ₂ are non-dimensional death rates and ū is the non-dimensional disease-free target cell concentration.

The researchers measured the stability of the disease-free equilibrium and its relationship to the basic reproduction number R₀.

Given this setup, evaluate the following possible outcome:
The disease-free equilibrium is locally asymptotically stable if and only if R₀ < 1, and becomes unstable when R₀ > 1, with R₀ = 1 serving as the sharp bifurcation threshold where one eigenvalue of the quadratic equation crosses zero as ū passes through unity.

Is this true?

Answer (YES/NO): YES